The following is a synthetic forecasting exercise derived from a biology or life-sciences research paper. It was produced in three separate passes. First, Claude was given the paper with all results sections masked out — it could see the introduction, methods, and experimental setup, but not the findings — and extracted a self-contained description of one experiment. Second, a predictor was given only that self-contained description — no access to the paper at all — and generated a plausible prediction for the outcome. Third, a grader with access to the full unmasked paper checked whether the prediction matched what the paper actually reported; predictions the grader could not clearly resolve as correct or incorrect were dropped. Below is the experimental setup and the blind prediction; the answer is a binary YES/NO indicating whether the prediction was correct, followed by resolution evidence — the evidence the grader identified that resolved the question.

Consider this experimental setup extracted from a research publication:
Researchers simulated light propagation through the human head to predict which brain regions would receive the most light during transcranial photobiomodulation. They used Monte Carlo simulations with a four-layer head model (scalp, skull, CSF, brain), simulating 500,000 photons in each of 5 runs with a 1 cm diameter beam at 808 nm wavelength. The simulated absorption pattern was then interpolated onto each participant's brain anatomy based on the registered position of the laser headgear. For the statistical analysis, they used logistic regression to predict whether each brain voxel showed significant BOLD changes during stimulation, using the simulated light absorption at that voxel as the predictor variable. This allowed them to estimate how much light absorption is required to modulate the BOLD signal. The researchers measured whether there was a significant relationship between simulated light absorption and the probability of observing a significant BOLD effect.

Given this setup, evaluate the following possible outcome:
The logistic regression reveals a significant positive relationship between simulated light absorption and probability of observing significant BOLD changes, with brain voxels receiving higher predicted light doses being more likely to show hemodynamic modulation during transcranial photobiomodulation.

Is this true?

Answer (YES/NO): YES